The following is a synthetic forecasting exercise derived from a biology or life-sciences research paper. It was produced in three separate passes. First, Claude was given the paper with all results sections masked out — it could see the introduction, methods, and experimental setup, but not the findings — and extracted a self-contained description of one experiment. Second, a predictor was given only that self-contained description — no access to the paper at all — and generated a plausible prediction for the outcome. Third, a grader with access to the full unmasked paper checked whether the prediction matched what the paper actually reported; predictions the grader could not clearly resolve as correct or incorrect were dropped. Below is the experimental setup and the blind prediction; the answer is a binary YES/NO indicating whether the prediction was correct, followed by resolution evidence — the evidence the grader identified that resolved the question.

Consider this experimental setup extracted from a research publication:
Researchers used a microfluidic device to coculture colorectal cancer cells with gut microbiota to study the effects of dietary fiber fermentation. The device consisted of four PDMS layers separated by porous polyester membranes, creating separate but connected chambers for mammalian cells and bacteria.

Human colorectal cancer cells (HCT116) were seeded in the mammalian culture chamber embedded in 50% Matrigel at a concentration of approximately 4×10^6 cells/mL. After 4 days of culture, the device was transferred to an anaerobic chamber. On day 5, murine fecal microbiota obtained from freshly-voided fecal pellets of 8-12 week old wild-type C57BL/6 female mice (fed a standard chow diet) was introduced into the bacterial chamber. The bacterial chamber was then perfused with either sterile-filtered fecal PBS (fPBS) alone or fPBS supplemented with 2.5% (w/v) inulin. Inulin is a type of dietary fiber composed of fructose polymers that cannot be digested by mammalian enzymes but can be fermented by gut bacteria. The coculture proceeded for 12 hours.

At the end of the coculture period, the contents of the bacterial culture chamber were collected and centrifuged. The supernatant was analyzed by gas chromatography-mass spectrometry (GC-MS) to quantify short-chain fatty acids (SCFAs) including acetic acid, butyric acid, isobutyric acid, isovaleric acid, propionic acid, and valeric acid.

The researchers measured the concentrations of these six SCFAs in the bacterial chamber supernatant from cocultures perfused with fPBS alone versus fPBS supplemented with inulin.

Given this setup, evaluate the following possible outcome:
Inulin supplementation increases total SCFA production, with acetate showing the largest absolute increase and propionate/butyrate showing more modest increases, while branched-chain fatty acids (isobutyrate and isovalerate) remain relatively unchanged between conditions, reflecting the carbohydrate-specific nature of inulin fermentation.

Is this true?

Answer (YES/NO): NO